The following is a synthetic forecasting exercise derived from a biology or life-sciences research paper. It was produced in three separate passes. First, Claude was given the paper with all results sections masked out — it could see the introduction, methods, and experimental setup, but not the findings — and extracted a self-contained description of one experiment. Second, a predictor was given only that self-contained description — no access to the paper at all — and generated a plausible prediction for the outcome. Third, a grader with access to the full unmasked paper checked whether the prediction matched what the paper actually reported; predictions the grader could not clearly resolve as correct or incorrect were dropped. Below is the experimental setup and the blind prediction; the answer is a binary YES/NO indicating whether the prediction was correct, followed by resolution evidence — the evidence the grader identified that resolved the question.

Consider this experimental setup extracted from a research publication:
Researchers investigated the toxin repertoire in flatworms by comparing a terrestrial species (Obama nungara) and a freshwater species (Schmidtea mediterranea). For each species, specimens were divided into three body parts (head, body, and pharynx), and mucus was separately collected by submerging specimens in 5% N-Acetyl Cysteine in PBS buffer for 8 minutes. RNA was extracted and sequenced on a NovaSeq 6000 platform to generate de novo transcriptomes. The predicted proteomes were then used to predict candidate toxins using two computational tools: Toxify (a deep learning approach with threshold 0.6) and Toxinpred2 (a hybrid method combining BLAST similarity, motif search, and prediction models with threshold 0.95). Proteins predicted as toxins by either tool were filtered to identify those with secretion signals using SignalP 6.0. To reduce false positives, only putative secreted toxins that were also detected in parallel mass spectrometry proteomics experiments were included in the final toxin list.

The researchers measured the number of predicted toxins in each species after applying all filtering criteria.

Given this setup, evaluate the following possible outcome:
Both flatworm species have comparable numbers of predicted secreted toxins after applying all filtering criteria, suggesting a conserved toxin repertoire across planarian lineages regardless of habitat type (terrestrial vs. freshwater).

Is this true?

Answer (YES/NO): NO